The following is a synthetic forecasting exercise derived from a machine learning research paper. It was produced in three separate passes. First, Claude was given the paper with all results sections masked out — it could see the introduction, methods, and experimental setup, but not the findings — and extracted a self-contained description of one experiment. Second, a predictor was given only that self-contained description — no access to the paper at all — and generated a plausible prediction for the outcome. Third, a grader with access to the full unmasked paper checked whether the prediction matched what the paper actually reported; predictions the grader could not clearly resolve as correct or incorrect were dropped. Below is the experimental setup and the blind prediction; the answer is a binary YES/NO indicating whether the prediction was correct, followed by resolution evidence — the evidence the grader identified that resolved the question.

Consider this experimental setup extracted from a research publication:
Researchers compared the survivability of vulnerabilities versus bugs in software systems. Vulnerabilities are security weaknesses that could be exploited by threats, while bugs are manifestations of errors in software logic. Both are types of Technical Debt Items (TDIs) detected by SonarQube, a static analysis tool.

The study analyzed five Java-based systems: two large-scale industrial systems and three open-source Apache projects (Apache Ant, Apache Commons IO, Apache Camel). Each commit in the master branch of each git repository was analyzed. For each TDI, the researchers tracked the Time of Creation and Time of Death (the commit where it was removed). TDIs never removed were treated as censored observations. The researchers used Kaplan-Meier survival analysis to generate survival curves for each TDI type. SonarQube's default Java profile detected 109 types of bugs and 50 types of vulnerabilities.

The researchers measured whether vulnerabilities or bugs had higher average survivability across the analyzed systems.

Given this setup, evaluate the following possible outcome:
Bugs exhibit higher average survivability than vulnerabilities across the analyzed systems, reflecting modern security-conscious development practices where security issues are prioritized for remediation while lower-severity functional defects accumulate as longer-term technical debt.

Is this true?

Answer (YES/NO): NO